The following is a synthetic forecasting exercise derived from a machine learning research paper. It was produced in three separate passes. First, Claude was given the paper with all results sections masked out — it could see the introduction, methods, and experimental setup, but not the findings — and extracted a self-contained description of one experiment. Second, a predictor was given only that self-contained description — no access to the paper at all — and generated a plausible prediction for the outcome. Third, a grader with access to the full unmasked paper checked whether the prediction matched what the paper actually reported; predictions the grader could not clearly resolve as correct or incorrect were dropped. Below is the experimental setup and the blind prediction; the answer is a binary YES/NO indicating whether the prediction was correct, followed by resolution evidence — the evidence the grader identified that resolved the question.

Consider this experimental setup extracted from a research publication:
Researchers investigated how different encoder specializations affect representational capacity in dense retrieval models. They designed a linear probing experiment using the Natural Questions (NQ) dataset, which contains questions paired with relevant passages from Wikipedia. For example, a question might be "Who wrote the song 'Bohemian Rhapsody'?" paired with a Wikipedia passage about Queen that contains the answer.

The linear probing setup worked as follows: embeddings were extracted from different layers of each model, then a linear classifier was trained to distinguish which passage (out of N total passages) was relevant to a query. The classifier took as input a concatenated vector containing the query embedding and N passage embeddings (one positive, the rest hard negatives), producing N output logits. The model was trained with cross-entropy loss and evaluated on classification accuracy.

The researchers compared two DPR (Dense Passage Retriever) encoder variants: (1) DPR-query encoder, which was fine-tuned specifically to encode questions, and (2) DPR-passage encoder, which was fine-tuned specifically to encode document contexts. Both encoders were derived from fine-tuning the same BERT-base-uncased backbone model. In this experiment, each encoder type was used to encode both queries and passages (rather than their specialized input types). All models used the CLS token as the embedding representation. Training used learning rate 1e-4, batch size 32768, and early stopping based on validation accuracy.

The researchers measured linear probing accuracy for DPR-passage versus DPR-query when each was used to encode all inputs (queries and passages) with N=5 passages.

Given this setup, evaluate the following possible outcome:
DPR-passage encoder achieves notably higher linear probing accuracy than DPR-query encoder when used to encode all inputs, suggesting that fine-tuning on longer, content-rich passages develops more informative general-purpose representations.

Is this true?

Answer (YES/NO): NO